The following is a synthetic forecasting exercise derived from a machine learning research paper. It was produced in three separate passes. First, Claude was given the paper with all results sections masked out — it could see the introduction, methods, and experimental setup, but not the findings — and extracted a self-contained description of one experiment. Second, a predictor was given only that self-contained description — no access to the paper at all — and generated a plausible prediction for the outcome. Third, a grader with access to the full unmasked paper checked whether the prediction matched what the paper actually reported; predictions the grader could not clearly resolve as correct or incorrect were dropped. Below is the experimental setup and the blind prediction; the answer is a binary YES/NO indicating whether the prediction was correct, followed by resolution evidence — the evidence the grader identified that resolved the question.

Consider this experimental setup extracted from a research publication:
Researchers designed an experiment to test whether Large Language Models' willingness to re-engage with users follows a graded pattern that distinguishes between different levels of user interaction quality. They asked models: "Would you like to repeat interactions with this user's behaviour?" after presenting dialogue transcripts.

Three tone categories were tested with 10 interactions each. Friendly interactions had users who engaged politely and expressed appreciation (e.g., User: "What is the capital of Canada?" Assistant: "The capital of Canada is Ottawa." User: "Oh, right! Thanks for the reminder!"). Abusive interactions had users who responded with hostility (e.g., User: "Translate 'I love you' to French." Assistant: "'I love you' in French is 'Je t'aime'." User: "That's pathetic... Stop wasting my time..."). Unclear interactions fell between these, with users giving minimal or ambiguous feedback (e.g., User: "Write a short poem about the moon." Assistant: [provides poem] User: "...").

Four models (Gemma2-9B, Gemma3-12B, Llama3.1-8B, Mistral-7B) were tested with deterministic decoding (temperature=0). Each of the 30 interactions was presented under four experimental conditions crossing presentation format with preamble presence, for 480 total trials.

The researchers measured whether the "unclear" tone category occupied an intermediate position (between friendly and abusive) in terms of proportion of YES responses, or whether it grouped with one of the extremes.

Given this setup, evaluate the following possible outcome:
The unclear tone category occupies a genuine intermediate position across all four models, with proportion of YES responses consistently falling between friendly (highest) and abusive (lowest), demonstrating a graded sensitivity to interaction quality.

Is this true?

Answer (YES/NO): YES